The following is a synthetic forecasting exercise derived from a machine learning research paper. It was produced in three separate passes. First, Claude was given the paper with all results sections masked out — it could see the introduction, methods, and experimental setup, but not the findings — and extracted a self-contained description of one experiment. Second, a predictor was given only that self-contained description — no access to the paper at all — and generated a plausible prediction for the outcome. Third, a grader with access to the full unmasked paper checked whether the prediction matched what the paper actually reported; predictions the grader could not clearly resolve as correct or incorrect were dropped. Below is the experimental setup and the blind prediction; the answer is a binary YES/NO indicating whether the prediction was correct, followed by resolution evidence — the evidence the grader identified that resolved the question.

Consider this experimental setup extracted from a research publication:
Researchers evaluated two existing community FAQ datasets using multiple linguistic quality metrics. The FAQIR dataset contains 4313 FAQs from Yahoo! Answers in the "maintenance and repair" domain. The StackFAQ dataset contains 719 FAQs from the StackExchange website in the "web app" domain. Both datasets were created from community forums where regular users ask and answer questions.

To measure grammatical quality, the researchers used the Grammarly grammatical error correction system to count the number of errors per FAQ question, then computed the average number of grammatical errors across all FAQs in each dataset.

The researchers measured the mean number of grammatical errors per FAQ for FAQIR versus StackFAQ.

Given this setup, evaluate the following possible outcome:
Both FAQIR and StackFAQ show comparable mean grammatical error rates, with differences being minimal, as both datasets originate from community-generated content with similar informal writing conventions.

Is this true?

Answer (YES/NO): NO